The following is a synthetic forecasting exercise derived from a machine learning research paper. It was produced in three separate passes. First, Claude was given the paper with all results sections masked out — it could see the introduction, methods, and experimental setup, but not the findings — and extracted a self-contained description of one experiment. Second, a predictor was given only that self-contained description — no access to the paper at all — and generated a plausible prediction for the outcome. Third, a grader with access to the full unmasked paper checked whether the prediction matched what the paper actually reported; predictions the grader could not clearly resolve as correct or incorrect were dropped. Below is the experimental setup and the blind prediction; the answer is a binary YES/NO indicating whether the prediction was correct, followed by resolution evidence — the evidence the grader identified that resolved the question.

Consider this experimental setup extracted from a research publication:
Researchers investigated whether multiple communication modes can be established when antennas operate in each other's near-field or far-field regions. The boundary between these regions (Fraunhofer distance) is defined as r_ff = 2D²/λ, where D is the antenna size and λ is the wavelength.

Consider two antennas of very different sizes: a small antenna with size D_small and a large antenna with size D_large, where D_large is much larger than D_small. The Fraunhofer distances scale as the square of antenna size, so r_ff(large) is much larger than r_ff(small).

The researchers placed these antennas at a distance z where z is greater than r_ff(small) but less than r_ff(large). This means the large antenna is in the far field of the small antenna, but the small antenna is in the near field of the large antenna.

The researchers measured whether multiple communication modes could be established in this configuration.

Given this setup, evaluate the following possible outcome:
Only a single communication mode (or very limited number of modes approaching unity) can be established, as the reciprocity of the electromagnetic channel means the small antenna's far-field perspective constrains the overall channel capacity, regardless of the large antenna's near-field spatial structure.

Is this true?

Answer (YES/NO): NO